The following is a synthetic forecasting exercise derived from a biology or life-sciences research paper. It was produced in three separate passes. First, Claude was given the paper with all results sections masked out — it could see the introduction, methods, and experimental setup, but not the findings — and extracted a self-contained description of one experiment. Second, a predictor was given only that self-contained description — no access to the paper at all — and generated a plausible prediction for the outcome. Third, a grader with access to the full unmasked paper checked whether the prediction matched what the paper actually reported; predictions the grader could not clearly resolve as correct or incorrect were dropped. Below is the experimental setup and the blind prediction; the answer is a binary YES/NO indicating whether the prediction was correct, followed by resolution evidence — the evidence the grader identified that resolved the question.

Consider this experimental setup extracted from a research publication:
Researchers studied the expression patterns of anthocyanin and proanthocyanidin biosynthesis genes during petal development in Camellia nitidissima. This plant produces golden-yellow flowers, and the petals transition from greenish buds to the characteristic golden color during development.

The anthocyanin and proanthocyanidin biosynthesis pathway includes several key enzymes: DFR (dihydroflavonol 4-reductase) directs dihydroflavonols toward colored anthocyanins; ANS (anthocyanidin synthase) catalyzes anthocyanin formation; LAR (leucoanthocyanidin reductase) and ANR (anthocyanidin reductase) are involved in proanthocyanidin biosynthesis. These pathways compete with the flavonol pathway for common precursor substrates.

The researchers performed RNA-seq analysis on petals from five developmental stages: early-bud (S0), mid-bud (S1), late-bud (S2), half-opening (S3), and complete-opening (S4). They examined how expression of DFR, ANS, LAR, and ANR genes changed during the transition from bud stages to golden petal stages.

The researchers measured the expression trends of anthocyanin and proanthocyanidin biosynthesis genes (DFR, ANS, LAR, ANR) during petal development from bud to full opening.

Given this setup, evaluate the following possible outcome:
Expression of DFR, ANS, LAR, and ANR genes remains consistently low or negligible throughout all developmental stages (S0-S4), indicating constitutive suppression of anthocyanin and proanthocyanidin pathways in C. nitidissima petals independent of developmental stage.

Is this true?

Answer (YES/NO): NO